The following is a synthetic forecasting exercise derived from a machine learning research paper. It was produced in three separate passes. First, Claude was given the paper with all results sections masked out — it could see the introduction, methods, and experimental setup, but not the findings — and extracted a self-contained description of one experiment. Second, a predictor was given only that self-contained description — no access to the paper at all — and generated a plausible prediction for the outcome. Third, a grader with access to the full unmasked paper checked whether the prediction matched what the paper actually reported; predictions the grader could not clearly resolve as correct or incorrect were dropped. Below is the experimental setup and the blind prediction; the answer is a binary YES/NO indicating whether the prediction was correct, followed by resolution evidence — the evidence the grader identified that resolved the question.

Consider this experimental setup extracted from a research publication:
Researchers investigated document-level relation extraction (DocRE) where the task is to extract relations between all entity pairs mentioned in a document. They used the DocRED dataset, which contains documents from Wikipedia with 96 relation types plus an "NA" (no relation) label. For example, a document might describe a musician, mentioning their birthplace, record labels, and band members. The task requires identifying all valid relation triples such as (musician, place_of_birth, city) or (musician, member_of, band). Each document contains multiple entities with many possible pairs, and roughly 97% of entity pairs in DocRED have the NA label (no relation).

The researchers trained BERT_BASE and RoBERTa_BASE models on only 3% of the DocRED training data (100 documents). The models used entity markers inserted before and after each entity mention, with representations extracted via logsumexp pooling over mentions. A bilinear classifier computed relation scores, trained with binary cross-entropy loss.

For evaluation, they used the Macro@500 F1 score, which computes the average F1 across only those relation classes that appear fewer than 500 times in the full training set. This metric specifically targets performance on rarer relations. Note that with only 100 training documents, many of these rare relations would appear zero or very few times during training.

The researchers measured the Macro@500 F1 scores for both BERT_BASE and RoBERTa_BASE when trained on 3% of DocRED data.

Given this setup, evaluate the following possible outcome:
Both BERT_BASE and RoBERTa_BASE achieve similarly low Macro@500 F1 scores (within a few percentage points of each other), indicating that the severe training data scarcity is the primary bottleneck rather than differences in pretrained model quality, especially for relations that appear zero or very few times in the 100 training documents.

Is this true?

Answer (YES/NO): YES